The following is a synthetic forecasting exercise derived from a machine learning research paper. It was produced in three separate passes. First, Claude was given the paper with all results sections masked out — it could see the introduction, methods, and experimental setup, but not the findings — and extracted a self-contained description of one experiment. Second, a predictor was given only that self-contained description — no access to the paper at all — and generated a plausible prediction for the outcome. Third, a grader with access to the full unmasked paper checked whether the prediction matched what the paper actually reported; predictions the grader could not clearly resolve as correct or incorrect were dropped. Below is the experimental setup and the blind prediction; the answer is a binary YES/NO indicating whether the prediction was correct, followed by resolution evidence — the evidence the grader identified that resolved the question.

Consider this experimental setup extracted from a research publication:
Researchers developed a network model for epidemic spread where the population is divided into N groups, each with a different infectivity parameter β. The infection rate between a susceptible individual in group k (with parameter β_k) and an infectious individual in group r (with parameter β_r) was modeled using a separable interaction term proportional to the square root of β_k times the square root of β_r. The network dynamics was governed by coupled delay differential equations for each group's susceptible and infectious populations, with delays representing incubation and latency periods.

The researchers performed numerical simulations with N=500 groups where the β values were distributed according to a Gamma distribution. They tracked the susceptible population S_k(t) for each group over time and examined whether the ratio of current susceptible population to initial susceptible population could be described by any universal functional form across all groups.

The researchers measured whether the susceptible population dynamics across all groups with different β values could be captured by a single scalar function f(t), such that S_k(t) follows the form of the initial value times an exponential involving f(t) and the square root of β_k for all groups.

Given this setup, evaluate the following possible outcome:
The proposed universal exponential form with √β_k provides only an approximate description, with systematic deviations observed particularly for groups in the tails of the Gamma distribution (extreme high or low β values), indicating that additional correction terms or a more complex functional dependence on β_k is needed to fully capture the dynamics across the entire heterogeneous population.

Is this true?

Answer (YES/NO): NO